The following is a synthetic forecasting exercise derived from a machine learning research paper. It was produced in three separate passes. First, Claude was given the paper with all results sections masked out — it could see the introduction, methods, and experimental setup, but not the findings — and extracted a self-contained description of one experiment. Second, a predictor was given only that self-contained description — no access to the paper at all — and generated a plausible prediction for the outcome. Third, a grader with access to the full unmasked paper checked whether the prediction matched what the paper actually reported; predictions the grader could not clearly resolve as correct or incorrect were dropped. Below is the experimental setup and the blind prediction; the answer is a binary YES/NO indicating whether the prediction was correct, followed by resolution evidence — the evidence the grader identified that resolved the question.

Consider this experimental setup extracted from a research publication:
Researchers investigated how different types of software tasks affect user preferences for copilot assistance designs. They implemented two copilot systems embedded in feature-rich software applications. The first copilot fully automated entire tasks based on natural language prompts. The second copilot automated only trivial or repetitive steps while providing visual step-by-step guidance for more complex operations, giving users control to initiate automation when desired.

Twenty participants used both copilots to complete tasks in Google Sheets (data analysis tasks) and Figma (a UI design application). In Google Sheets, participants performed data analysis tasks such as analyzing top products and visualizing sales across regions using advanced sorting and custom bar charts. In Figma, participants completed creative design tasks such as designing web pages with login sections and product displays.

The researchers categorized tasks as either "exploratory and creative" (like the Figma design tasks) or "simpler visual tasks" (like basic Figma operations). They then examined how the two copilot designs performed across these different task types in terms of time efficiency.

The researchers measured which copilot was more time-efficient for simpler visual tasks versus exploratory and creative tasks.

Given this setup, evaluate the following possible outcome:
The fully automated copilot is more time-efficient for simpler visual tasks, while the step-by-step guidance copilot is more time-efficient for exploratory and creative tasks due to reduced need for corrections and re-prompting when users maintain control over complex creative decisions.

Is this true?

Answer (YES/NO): NO